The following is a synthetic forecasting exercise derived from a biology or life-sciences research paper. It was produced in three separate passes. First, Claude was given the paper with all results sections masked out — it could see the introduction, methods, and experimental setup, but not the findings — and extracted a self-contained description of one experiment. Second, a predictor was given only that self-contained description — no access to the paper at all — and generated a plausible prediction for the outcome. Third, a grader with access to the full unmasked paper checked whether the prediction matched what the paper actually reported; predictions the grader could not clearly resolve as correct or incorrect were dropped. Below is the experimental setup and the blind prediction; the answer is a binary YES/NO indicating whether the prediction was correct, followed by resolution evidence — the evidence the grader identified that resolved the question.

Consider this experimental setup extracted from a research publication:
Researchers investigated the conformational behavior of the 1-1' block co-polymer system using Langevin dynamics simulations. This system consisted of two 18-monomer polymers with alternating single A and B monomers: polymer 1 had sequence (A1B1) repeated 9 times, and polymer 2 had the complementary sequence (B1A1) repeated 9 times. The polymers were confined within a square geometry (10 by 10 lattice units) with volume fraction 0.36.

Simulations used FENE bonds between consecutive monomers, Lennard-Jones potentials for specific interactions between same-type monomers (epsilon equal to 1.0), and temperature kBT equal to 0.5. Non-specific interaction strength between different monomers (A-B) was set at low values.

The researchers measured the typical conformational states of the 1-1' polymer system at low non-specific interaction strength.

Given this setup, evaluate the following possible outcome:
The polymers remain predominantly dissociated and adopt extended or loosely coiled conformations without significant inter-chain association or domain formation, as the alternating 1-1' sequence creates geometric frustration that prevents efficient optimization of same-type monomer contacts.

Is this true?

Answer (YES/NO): YES